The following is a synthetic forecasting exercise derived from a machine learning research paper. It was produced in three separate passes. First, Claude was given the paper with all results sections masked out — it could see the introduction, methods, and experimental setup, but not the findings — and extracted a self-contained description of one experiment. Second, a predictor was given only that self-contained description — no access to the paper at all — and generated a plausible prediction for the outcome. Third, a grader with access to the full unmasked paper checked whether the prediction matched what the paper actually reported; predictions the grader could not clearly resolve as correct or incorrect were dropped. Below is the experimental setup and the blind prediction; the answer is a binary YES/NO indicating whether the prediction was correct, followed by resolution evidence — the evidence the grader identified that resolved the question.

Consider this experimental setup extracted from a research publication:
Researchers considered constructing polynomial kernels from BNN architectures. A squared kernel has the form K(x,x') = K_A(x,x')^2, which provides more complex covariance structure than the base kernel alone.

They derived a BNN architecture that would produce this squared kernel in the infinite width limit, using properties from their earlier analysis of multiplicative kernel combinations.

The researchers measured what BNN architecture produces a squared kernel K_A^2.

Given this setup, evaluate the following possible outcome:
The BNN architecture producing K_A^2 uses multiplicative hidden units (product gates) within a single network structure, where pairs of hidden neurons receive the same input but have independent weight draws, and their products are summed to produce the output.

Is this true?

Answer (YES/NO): YES